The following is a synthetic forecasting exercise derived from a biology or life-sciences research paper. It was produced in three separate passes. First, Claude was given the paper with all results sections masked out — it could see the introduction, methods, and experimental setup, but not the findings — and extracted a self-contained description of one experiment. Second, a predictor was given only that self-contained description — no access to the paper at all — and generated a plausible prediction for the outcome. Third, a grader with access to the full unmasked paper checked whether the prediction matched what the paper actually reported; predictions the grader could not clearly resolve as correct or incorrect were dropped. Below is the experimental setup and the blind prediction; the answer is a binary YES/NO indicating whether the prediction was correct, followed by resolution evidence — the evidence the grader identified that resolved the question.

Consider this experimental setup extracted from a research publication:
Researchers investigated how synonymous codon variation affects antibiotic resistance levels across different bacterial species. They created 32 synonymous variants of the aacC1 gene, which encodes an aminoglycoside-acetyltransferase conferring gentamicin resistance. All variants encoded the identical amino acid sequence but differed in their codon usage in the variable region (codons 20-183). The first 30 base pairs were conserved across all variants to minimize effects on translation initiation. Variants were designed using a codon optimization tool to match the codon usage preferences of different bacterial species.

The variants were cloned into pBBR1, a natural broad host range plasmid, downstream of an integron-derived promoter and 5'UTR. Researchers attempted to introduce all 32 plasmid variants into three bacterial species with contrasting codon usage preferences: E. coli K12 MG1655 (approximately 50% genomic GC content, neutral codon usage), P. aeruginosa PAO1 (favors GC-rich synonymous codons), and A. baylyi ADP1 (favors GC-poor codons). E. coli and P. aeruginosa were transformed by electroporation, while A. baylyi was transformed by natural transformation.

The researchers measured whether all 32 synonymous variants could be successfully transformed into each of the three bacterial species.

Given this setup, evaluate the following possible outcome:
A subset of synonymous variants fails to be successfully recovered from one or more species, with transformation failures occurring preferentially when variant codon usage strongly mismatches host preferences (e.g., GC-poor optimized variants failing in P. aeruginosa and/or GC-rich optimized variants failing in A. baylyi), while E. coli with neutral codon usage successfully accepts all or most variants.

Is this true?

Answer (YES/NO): NO